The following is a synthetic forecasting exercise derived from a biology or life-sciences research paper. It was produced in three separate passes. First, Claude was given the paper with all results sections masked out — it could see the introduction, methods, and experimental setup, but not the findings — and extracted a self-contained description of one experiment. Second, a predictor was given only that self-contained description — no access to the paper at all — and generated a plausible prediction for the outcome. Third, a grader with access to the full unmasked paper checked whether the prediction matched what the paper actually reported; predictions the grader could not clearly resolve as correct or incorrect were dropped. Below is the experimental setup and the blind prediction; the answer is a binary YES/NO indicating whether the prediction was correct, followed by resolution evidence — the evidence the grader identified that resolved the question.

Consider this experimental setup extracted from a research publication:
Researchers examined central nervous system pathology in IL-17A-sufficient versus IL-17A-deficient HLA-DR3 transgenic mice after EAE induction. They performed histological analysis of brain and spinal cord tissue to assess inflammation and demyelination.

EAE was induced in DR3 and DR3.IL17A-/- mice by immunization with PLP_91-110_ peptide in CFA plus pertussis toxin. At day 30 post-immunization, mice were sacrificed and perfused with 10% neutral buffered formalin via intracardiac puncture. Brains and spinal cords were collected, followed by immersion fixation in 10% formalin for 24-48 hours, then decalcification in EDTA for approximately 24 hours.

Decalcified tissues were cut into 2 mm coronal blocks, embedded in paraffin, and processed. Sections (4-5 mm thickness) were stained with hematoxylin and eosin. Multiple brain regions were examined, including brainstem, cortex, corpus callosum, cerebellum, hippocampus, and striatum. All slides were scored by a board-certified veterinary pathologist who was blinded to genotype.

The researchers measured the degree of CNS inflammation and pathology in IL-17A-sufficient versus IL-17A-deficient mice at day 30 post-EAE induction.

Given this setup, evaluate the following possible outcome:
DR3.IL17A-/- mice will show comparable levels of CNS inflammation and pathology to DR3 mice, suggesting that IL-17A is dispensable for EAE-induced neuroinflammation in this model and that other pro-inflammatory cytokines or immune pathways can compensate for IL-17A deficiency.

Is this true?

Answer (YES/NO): NO